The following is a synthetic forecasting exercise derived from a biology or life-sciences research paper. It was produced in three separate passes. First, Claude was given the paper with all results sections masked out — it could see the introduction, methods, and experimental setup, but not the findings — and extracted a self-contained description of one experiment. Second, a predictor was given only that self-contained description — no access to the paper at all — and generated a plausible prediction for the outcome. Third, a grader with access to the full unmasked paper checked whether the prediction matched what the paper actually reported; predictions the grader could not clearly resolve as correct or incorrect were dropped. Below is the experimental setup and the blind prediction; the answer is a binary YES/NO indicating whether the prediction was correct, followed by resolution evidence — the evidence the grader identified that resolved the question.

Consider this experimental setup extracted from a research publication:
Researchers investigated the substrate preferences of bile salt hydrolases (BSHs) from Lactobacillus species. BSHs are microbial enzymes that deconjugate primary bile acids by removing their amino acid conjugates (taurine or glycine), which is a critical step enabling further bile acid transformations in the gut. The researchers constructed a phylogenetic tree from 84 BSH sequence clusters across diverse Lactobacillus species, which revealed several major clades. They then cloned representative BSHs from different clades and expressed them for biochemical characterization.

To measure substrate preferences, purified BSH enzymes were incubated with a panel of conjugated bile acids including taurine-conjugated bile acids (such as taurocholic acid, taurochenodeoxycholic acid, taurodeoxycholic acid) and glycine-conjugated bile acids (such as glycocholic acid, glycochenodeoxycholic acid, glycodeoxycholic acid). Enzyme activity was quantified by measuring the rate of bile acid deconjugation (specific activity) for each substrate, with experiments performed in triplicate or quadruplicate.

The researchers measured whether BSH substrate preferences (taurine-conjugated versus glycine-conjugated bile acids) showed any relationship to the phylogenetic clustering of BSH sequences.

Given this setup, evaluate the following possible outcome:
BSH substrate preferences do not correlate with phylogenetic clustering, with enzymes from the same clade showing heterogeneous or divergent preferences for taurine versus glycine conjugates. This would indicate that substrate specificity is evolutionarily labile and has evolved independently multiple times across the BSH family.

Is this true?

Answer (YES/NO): NO